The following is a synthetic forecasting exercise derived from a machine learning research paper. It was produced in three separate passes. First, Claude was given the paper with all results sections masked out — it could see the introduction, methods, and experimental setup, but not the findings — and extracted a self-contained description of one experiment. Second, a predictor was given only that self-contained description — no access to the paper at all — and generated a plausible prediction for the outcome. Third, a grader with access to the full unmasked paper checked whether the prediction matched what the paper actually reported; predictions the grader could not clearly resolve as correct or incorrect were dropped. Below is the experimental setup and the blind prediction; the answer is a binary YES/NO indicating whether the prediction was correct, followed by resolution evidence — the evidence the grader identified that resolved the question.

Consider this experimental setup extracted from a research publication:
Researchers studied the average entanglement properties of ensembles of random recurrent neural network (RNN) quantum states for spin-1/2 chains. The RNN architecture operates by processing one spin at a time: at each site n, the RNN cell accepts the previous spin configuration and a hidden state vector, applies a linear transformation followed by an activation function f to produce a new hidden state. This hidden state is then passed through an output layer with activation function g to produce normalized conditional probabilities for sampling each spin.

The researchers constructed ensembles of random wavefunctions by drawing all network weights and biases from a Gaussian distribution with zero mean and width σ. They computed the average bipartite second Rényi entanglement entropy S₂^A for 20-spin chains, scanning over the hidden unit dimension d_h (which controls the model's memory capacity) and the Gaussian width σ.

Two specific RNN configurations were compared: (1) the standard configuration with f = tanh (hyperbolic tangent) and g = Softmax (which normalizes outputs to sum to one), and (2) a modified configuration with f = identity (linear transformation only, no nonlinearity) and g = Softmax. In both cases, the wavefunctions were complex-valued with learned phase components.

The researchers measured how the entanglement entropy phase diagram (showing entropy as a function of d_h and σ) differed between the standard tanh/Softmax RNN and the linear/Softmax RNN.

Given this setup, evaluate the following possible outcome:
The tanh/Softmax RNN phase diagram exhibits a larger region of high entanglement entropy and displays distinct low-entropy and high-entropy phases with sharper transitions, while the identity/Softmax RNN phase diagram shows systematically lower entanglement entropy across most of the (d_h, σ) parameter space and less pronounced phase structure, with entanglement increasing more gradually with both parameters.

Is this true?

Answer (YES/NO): YES